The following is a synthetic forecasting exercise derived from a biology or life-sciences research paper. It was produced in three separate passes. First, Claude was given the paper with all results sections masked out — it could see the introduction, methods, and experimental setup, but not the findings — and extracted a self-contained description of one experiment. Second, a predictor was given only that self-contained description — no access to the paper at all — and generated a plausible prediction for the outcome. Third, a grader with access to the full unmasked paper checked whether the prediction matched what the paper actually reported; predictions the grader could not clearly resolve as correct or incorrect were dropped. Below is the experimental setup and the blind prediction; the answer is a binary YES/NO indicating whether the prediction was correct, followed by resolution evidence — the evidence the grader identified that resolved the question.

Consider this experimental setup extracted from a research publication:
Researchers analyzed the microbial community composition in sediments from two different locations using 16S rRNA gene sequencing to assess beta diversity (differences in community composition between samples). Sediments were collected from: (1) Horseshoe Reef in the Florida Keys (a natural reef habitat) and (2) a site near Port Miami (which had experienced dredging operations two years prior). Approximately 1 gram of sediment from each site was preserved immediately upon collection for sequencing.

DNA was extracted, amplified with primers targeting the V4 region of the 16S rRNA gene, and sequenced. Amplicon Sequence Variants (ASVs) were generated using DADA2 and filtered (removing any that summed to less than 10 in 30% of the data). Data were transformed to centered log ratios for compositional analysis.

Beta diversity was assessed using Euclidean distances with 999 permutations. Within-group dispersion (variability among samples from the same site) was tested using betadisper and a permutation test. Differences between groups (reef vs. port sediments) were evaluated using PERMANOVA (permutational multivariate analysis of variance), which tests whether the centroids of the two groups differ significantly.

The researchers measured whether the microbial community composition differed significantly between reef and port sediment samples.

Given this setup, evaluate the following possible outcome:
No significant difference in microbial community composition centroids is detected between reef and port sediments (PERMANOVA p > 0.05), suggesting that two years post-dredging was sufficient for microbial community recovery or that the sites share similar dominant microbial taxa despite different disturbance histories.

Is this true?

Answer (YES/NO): NO